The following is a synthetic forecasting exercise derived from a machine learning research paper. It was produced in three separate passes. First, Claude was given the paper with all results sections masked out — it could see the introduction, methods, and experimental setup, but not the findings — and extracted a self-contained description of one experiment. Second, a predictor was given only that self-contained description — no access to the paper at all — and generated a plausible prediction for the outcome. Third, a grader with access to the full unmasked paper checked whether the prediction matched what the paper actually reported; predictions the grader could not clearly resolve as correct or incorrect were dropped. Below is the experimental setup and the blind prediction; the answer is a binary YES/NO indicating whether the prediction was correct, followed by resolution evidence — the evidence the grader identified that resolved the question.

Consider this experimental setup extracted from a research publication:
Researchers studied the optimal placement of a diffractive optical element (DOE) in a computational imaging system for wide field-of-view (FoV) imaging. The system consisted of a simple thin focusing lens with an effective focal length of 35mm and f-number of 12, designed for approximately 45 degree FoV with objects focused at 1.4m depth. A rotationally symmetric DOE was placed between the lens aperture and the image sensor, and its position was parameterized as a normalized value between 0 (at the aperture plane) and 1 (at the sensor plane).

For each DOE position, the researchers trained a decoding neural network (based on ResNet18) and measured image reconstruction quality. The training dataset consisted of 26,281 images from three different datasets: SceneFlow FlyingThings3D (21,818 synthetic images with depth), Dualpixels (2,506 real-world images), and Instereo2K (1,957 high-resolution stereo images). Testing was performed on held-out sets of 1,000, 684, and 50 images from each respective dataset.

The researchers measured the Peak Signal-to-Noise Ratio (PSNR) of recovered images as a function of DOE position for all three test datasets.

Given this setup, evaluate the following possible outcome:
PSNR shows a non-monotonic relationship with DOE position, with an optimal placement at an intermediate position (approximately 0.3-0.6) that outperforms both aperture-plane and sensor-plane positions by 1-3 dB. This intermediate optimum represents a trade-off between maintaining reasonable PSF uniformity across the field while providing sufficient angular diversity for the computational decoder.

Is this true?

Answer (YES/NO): NO